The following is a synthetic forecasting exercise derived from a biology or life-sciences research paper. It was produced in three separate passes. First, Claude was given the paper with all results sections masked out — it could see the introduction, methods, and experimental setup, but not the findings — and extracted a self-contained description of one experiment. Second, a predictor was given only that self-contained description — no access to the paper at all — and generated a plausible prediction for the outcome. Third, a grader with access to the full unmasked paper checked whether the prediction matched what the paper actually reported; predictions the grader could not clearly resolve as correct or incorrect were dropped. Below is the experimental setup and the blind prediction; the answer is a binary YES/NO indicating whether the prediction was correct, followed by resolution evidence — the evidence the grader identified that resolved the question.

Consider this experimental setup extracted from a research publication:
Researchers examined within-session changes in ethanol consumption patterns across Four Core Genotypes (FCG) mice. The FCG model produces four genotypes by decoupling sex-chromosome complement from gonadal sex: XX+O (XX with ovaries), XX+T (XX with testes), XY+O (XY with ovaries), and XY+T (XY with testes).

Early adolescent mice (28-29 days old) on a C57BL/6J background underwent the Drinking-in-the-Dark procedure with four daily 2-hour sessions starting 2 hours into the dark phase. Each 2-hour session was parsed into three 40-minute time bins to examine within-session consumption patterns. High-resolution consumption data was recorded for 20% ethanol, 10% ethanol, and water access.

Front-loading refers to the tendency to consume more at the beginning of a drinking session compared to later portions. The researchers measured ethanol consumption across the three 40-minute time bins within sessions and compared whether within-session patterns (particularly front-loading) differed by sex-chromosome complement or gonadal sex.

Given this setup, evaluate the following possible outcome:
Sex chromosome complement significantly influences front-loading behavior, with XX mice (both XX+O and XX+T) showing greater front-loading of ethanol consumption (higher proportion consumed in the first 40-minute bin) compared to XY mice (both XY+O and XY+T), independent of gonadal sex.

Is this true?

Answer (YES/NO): NO